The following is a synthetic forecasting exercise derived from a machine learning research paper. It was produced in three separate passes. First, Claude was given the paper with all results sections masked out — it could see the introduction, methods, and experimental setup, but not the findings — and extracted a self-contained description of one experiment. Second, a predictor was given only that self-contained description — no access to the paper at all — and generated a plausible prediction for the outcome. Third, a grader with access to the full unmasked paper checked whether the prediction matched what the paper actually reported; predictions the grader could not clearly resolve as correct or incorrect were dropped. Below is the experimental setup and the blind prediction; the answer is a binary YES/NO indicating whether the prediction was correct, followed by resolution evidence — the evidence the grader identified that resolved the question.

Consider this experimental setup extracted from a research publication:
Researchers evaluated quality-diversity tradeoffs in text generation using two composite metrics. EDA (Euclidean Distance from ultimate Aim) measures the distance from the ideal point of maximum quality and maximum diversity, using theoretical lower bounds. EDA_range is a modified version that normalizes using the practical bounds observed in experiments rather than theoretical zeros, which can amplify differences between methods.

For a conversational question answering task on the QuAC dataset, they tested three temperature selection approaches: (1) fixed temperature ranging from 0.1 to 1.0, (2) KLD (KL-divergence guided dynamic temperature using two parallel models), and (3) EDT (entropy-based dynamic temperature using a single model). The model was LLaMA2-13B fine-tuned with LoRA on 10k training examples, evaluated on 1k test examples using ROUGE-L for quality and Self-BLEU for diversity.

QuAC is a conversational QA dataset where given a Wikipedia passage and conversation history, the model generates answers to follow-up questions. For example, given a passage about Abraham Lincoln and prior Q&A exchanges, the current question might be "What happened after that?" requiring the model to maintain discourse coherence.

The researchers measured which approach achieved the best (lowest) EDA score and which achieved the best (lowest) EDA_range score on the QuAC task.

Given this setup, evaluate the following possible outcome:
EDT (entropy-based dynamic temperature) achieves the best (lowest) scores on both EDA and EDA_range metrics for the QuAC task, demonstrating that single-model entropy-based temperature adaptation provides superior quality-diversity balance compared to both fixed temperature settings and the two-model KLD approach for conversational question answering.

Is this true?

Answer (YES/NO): NO